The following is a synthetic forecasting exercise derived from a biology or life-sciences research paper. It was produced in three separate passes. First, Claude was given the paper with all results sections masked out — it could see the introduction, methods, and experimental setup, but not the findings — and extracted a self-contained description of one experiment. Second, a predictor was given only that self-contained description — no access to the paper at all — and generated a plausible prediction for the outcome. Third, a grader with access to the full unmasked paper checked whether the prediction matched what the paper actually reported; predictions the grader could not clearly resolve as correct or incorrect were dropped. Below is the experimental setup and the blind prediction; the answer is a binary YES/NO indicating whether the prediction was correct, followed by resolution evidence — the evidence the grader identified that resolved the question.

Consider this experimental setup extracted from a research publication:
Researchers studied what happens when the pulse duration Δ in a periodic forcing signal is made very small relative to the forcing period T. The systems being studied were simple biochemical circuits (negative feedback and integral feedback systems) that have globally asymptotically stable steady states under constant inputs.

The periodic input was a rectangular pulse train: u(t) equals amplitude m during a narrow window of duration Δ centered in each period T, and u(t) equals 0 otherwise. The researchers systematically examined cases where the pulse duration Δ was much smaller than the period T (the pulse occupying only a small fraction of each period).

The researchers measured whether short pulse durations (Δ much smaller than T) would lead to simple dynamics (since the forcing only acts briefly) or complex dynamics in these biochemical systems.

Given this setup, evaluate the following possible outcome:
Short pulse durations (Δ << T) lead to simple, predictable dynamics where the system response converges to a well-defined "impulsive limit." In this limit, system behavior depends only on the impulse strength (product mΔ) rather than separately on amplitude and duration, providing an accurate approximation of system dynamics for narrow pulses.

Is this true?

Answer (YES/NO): NO